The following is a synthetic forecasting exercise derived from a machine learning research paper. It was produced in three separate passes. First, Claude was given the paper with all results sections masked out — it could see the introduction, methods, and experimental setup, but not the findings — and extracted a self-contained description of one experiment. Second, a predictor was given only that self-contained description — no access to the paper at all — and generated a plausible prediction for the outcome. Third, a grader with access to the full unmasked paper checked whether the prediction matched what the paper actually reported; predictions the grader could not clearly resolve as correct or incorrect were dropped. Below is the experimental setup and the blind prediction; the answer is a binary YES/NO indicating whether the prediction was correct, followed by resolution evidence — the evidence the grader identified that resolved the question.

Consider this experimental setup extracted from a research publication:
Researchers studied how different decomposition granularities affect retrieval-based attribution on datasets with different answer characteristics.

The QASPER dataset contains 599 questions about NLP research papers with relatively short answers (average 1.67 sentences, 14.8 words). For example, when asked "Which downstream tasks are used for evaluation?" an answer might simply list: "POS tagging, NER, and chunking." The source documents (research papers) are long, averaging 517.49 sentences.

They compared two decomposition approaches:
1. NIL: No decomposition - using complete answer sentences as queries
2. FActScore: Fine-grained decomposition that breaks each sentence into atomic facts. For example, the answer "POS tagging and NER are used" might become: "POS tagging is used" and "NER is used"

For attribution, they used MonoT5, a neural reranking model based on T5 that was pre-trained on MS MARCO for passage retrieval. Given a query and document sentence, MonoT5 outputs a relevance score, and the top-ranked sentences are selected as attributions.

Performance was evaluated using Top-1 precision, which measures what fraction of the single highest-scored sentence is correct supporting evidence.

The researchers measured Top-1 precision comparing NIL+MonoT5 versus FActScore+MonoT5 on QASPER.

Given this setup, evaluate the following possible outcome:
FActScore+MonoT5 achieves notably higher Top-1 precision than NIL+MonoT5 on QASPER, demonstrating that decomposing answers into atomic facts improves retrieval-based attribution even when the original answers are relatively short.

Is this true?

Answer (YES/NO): NO